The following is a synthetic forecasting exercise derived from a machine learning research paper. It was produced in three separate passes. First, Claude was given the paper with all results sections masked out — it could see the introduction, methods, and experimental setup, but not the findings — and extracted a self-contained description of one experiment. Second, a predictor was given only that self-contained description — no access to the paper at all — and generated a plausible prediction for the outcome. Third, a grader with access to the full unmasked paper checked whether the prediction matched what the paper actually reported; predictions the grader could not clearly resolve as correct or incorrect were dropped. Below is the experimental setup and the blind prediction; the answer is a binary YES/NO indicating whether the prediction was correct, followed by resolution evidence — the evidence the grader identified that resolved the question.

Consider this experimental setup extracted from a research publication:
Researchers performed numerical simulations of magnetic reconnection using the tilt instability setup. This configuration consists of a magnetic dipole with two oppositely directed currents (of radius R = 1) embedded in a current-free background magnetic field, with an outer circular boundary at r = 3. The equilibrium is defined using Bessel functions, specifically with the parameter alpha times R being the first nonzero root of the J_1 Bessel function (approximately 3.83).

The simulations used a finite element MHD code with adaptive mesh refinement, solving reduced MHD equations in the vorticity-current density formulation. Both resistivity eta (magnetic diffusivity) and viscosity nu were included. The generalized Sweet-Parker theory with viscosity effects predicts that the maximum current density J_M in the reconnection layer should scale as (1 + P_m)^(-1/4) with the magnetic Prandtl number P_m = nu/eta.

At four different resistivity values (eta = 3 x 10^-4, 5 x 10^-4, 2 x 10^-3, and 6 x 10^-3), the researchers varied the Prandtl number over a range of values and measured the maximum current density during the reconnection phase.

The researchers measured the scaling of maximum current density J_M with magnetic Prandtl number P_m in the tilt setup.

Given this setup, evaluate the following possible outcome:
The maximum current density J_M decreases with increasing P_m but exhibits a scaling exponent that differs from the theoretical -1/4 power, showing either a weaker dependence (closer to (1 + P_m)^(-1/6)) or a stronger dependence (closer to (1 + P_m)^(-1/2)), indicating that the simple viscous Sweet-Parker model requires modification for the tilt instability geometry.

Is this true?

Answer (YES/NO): YES